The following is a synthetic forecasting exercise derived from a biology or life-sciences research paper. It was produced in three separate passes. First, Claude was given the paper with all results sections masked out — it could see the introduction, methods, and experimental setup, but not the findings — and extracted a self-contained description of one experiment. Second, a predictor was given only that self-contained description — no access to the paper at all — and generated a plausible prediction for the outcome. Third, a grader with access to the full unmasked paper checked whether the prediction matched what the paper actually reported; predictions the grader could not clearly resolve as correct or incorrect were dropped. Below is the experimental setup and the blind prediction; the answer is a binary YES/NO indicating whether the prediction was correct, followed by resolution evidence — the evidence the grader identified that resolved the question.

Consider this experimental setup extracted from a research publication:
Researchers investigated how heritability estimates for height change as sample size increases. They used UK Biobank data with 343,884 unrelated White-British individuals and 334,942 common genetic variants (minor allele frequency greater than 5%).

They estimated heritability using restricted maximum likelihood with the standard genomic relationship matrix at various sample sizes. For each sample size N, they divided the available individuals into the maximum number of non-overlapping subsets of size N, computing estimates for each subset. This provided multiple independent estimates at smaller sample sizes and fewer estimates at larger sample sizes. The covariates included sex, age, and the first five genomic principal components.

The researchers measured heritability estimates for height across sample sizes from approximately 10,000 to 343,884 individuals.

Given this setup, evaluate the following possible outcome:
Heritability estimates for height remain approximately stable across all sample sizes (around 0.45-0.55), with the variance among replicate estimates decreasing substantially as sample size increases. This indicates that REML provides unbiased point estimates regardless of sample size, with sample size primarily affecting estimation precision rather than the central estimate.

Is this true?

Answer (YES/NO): NO